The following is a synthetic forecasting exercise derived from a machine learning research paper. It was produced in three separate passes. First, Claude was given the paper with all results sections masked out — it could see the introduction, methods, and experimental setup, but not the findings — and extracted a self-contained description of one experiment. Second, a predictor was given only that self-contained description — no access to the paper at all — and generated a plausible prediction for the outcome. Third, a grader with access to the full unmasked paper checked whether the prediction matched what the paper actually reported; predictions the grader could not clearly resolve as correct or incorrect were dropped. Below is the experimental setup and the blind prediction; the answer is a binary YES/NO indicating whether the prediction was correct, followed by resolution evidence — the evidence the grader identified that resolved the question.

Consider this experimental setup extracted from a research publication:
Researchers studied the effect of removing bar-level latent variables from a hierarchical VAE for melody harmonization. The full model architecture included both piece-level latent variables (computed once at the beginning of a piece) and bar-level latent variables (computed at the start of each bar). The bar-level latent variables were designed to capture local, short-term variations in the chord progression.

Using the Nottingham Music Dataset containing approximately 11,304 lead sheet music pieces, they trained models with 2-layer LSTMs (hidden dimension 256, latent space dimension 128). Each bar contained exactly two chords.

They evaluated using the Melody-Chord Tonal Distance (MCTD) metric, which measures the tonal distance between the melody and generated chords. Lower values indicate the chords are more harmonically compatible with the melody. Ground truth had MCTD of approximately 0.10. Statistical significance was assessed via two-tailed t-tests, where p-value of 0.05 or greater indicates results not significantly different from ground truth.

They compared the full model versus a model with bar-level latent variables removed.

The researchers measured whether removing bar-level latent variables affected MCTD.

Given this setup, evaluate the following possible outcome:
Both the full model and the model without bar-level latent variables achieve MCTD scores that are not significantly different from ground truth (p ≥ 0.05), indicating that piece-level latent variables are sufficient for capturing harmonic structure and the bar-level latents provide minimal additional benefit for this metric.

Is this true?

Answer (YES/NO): NO